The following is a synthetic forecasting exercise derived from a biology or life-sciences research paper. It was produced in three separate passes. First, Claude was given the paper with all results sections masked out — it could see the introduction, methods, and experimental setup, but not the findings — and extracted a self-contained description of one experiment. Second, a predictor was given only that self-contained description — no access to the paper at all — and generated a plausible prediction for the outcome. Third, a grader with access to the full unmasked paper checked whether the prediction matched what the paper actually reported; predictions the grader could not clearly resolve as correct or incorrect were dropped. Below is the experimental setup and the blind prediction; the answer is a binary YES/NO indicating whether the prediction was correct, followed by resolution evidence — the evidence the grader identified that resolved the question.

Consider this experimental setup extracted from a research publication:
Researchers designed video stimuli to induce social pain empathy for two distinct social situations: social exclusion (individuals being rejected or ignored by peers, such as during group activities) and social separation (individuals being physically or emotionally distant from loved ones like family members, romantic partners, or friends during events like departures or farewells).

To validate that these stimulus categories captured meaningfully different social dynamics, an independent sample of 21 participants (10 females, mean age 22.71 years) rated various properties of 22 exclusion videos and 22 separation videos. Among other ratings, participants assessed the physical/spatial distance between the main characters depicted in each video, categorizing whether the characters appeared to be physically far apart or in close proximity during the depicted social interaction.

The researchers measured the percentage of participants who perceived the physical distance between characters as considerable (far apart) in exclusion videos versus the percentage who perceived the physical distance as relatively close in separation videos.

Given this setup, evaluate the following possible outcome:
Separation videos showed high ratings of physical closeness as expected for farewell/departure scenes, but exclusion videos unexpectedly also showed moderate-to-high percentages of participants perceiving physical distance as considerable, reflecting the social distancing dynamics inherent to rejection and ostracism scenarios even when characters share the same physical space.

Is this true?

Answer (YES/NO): NO